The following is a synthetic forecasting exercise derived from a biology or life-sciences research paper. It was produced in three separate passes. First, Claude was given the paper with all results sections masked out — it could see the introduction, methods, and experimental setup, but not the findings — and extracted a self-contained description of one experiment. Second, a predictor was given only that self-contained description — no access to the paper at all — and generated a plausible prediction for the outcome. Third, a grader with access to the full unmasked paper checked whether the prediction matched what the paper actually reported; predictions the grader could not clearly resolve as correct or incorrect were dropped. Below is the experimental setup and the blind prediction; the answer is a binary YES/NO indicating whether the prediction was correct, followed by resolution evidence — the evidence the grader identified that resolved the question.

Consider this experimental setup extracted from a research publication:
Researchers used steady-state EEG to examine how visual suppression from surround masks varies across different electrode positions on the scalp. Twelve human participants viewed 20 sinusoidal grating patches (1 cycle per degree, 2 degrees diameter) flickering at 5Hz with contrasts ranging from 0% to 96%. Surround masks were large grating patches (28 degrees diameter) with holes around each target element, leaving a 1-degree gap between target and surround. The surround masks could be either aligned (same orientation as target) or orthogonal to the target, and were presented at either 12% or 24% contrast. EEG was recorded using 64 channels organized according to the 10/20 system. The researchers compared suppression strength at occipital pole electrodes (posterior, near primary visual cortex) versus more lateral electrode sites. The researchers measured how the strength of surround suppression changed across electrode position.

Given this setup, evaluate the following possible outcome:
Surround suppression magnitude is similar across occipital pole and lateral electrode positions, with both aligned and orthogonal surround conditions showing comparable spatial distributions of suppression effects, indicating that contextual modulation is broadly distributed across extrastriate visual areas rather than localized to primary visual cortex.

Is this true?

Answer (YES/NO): NO